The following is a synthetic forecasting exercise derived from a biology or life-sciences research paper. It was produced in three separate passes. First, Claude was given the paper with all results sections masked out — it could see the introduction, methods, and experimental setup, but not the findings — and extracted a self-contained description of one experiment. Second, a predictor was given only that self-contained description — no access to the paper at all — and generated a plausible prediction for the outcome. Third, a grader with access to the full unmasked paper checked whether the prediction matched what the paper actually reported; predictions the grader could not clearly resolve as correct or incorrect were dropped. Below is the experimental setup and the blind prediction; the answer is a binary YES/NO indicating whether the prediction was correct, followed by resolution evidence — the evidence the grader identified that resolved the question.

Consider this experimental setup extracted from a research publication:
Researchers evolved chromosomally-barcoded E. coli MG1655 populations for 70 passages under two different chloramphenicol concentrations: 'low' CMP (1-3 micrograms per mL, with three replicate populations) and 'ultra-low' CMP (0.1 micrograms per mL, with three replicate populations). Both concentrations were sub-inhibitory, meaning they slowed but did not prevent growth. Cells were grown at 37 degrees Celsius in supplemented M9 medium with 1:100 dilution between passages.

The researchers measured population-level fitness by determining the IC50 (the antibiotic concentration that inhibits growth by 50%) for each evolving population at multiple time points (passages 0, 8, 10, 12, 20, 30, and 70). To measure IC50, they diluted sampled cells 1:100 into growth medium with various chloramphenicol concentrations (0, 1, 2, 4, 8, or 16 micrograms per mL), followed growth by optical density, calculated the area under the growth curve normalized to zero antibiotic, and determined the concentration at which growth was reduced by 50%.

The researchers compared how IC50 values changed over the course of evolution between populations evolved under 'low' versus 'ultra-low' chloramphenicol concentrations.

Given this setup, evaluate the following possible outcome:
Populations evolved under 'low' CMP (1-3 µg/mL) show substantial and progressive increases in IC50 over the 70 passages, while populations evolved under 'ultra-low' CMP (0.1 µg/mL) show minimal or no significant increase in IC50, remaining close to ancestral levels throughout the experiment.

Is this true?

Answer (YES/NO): NO